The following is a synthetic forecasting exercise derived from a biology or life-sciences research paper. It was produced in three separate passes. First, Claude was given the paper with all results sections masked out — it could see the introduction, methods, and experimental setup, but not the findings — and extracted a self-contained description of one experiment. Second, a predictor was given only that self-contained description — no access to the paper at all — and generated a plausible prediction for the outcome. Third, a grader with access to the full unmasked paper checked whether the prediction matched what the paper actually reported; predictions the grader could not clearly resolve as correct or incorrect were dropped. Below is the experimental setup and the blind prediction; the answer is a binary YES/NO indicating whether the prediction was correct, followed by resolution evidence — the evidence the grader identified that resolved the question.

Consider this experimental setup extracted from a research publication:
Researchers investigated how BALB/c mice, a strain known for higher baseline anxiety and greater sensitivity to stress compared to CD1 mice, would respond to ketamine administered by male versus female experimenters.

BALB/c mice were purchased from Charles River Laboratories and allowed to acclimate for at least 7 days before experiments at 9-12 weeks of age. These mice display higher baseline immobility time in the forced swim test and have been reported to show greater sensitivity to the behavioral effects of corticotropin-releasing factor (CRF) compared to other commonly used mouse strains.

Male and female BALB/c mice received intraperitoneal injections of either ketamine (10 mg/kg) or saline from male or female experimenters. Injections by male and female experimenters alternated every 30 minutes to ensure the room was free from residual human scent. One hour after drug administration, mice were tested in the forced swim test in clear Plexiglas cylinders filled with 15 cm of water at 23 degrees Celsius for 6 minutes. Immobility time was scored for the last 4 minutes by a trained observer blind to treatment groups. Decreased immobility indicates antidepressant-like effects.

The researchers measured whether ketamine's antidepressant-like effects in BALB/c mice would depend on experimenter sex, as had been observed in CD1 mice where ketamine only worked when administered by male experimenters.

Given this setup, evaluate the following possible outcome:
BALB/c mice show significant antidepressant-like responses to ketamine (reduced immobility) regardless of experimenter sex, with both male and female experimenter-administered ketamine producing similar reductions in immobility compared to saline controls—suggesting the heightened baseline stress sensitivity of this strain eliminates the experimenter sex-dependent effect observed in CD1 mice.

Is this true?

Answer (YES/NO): YES